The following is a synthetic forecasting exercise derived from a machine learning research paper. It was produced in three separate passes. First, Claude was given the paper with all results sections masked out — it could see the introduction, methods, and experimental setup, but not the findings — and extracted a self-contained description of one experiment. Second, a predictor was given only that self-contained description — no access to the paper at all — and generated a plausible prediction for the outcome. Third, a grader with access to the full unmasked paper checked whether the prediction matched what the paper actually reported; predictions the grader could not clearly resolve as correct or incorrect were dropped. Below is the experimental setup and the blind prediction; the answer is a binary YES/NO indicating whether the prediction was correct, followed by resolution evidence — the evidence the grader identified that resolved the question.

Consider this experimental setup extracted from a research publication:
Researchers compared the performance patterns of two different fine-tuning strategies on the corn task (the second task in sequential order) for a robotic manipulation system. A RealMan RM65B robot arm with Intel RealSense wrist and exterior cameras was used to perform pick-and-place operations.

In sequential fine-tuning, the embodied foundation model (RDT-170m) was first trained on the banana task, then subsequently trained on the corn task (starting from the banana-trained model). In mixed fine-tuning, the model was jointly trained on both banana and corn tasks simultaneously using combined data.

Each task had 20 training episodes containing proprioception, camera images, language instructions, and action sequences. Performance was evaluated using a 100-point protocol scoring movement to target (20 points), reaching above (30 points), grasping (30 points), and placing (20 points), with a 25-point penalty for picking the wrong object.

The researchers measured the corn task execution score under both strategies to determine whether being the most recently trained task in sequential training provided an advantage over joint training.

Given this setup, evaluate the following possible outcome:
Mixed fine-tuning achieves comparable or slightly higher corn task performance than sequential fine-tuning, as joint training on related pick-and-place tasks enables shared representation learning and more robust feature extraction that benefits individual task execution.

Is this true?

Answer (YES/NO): NO